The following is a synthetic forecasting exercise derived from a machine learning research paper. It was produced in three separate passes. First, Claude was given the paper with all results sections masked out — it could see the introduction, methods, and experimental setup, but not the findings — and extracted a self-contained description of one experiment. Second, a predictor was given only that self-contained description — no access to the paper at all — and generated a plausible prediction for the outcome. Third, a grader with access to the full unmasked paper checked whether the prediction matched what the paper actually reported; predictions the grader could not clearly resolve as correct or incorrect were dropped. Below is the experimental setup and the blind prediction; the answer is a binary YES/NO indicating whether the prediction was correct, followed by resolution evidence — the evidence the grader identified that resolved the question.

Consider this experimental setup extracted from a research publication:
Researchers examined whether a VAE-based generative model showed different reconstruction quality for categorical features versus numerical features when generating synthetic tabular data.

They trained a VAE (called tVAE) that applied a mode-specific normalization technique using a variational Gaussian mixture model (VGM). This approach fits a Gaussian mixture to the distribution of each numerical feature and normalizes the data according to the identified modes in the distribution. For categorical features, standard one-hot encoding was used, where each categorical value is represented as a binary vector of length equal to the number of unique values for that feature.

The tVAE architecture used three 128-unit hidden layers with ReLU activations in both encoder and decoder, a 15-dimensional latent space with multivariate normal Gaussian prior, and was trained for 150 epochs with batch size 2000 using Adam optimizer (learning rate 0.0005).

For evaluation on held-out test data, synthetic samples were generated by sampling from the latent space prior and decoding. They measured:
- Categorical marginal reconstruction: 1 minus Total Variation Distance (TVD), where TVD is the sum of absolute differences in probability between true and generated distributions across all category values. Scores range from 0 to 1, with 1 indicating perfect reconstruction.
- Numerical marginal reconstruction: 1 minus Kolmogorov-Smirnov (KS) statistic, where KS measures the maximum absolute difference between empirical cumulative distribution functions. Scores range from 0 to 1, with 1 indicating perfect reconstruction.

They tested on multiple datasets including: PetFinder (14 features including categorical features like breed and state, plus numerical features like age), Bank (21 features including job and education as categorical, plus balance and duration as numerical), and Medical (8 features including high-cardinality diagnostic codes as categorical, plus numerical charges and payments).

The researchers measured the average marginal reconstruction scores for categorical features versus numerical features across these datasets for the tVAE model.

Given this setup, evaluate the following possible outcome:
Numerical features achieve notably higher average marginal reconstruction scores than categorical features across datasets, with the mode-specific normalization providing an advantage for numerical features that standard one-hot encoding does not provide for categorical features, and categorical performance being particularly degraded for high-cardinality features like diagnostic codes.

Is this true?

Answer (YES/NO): YES